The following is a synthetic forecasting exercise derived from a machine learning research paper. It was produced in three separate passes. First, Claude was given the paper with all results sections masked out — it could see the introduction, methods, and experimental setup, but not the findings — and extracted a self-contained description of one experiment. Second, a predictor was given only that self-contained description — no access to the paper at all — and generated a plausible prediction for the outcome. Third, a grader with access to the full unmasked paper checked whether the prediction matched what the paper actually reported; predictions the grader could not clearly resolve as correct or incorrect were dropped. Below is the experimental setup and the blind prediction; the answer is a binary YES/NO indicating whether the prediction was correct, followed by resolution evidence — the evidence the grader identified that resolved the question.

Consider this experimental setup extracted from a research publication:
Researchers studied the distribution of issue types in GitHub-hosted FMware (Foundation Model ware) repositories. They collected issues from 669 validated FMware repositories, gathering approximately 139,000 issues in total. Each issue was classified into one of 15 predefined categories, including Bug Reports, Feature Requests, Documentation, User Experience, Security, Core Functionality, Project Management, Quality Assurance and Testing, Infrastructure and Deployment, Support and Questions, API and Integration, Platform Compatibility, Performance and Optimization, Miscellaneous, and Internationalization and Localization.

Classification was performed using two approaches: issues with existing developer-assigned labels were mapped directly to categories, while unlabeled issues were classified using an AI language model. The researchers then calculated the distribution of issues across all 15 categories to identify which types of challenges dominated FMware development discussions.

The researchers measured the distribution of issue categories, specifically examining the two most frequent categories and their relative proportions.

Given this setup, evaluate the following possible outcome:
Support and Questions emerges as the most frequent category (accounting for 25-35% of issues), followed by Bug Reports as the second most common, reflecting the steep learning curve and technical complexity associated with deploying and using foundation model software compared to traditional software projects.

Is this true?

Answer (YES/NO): NO